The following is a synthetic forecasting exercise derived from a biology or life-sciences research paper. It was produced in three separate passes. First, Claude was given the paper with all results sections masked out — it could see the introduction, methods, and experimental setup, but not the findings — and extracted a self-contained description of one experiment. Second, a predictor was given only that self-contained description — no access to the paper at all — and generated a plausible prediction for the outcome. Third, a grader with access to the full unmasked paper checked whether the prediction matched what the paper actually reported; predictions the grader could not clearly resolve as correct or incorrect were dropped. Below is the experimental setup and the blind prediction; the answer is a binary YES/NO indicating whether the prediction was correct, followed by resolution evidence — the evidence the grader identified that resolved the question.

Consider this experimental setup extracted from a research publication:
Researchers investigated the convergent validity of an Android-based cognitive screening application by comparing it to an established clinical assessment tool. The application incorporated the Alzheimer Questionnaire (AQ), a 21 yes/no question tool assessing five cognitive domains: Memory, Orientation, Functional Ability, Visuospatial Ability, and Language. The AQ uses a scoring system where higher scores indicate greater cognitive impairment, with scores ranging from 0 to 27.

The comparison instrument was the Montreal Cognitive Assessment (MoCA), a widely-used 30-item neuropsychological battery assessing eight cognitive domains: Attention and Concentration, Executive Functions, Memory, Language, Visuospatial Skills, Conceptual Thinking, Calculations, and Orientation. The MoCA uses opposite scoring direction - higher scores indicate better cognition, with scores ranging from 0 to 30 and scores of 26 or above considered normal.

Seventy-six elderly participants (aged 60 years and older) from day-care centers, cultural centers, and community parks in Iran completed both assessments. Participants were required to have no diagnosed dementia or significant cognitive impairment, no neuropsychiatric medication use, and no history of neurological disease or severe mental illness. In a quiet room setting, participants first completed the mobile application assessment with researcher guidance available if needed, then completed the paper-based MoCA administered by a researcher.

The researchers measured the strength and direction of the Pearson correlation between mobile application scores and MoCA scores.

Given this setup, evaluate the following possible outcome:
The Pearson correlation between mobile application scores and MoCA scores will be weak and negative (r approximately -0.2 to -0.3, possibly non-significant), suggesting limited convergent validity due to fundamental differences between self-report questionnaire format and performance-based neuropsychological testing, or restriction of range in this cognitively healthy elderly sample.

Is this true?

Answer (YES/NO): NO